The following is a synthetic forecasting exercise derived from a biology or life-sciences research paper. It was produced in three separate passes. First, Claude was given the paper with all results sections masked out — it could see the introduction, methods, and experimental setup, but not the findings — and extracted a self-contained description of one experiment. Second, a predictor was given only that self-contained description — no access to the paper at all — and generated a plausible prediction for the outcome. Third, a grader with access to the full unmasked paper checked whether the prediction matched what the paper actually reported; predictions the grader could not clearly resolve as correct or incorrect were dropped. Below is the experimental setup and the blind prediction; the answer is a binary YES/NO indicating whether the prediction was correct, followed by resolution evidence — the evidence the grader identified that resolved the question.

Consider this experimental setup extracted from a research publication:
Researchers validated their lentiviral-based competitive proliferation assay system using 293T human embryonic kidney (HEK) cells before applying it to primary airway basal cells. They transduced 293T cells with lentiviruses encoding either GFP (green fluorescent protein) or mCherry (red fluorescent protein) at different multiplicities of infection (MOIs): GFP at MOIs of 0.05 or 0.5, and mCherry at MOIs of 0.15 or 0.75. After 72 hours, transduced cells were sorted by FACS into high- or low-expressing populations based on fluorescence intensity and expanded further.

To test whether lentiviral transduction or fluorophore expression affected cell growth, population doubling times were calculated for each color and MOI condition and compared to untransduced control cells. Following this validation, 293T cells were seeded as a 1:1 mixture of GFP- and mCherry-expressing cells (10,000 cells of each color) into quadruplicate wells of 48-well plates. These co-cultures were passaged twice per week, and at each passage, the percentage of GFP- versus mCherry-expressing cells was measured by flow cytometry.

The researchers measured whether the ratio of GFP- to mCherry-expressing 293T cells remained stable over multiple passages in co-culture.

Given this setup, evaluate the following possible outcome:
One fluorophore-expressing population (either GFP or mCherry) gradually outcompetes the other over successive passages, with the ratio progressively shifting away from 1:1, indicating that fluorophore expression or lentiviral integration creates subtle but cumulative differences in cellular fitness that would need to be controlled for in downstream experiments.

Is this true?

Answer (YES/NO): NO